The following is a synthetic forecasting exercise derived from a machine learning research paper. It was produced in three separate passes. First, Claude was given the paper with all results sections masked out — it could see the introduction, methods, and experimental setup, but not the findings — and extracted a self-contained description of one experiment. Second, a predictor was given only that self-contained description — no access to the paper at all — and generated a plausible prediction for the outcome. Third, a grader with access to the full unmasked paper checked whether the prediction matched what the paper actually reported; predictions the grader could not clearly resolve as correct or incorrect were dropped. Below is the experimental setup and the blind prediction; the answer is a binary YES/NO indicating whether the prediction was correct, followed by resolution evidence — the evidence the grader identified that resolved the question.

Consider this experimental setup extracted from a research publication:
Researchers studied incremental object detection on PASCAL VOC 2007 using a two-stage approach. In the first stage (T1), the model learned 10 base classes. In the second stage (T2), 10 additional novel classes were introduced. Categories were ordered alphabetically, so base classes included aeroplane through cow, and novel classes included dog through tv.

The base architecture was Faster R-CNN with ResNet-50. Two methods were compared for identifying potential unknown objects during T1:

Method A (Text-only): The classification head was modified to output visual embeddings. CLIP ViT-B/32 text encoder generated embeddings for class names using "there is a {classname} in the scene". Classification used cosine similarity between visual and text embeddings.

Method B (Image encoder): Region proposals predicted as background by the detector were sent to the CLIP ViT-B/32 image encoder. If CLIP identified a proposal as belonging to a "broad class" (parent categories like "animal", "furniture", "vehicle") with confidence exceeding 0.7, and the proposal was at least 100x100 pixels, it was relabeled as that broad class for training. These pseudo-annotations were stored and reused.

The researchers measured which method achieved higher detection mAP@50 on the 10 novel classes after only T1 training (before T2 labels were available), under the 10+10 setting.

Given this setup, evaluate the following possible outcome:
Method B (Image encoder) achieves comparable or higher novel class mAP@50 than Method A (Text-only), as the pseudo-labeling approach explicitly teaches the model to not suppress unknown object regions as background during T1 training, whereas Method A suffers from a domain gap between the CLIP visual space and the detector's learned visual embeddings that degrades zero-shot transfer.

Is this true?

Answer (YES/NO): YES